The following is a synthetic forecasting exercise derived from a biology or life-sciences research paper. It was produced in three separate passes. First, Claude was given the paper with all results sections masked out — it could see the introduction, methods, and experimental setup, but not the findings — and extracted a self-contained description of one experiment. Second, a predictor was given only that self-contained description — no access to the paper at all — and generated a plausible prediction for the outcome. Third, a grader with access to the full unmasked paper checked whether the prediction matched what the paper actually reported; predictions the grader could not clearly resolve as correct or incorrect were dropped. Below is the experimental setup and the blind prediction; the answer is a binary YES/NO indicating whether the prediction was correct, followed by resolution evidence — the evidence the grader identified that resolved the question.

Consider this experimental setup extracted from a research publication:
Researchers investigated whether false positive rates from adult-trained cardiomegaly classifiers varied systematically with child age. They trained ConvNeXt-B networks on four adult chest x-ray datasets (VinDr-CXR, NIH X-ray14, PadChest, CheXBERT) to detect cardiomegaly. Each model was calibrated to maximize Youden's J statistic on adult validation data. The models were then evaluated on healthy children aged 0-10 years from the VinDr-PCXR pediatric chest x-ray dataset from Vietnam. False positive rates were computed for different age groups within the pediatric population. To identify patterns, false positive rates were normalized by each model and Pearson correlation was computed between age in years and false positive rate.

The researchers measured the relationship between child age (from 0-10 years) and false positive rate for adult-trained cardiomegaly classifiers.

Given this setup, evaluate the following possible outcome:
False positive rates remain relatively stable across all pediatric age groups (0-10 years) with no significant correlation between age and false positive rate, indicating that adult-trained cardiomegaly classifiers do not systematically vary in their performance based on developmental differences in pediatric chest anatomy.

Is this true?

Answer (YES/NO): NO